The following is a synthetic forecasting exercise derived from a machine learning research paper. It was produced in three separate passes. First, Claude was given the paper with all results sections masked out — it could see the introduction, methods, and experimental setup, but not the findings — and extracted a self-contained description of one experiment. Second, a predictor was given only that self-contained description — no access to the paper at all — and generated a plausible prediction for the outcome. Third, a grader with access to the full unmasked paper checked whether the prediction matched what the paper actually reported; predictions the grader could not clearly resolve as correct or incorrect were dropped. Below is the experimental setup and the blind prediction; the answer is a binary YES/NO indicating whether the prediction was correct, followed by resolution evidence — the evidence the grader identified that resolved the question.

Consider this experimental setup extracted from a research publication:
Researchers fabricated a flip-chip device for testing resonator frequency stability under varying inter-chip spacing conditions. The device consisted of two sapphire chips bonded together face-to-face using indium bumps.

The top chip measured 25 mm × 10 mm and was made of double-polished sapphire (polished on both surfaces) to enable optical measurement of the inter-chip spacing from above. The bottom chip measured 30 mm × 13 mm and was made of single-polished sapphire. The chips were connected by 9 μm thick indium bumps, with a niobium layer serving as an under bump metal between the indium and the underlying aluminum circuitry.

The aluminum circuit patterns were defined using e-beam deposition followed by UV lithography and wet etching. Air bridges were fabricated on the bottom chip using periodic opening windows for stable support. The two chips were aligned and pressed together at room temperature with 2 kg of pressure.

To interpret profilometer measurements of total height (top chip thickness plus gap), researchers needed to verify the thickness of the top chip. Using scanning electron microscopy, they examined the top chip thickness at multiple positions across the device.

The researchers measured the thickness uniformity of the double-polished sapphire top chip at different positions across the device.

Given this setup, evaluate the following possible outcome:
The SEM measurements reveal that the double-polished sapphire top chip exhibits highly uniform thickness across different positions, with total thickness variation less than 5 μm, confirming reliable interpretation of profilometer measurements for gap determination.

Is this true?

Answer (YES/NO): YES